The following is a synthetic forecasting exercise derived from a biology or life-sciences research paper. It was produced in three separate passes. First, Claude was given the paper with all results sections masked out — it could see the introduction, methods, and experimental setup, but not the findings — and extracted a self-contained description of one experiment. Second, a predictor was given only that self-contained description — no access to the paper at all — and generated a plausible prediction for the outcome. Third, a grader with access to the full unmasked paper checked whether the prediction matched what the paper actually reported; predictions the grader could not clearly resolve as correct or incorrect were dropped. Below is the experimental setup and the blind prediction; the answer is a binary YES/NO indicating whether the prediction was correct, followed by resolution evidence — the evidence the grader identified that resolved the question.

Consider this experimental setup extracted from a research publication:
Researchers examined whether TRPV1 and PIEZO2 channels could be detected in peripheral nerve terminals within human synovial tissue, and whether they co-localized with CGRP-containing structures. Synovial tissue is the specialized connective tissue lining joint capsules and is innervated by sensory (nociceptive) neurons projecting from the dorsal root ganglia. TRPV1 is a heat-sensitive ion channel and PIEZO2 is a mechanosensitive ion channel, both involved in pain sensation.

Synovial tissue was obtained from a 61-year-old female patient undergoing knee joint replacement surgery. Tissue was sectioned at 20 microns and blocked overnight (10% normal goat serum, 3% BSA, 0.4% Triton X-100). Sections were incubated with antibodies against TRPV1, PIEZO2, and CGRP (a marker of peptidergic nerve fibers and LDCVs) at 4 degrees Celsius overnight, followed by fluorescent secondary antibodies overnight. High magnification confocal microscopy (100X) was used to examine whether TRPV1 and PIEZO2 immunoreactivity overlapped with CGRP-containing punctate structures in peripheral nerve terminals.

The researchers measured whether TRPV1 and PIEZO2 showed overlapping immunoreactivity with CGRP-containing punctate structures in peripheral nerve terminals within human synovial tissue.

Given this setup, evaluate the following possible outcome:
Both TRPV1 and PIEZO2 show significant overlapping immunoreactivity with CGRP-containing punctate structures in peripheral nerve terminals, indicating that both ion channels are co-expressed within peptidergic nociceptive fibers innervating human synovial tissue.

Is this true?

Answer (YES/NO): YES